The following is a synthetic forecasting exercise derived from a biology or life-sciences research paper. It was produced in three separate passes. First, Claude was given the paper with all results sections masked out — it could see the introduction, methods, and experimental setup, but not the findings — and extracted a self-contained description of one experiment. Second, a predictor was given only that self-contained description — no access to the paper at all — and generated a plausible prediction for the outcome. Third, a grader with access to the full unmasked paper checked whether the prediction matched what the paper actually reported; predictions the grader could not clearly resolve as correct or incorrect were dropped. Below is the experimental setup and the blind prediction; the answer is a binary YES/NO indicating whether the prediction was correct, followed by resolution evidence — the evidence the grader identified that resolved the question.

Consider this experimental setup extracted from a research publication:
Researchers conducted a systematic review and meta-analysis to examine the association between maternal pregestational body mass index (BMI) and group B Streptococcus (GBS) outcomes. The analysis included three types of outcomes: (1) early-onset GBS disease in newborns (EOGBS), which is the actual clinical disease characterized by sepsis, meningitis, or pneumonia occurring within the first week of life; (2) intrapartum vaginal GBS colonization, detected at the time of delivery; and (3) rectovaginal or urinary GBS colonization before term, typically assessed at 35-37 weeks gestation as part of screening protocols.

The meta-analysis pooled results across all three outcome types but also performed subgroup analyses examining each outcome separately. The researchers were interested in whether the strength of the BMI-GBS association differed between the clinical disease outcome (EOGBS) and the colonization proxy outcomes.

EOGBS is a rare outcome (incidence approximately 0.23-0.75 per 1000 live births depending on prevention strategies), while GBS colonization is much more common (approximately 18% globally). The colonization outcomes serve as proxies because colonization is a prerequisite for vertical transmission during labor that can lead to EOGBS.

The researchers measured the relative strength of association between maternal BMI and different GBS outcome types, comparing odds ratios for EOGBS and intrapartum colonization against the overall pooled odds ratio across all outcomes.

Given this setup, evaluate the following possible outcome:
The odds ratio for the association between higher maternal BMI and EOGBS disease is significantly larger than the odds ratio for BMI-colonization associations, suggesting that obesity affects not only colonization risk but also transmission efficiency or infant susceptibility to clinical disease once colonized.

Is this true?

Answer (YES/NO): NO